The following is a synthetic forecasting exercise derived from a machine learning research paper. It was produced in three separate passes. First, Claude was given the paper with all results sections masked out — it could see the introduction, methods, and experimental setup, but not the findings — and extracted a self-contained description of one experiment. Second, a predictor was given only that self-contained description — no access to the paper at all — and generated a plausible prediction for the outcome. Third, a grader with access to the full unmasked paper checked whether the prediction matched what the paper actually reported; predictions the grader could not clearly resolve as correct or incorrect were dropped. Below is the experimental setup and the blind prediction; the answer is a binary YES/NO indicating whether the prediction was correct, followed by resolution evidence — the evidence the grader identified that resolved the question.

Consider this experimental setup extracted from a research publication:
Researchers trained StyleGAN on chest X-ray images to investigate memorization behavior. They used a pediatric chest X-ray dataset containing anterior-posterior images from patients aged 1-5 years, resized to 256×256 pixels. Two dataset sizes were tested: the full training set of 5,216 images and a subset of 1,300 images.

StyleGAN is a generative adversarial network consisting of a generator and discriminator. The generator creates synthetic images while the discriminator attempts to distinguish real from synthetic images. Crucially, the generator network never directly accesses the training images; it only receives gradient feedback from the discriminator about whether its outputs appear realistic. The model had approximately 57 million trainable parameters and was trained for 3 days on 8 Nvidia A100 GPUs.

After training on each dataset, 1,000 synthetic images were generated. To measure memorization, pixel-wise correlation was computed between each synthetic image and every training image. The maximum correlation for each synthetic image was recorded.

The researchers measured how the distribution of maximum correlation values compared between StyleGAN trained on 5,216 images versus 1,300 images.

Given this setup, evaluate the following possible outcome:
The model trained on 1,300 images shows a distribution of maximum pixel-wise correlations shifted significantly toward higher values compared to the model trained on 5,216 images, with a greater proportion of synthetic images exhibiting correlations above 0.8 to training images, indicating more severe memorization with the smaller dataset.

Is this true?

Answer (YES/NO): NO